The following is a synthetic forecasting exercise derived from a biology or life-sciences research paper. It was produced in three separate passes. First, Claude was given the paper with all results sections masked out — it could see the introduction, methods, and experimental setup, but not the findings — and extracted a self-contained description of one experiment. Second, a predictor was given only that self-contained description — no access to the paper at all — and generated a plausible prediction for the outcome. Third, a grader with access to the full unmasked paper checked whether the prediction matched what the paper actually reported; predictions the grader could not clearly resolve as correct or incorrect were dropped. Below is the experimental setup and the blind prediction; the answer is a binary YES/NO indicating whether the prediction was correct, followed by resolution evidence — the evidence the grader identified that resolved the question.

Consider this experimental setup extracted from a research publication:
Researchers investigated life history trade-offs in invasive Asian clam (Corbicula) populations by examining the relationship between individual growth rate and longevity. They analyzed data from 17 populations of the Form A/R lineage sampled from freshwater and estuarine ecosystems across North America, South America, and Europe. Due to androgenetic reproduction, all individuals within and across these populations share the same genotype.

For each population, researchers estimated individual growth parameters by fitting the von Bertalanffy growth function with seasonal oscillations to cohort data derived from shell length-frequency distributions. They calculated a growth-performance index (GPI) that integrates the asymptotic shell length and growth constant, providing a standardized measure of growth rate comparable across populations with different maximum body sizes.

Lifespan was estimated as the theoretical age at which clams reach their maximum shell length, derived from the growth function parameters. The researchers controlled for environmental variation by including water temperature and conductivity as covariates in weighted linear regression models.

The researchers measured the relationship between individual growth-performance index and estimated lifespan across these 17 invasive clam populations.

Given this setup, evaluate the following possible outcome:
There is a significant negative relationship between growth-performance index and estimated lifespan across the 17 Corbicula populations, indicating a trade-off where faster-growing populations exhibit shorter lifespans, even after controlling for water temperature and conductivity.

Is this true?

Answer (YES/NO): YES